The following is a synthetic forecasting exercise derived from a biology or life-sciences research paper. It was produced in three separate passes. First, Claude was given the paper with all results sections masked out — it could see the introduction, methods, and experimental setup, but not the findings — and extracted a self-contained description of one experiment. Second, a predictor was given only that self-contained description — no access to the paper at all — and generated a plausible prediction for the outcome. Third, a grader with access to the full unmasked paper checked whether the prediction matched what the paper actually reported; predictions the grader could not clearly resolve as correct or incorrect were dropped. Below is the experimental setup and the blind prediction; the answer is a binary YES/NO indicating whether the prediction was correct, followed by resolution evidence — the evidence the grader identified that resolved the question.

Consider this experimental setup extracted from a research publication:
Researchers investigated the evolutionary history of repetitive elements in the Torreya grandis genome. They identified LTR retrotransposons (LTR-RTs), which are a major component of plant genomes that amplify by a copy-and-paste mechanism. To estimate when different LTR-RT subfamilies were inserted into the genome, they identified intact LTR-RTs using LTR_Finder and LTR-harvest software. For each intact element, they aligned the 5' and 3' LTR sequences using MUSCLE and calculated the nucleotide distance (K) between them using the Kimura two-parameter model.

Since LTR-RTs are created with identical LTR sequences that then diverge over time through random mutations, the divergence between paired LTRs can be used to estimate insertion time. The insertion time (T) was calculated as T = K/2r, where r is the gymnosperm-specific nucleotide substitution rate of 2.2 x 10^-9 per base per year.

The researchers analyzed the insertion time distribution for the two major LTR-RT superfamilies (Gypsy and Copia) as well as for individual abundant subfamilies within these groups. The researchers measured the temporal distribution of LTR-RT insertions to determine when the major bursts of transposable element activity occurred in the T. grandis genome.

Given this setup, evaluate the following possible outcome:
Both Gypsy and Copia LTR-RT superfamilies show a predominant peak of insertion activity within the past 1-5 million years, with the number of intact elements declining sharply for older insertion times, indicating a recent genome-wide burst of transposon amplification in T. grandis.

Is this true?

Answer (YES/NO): NO